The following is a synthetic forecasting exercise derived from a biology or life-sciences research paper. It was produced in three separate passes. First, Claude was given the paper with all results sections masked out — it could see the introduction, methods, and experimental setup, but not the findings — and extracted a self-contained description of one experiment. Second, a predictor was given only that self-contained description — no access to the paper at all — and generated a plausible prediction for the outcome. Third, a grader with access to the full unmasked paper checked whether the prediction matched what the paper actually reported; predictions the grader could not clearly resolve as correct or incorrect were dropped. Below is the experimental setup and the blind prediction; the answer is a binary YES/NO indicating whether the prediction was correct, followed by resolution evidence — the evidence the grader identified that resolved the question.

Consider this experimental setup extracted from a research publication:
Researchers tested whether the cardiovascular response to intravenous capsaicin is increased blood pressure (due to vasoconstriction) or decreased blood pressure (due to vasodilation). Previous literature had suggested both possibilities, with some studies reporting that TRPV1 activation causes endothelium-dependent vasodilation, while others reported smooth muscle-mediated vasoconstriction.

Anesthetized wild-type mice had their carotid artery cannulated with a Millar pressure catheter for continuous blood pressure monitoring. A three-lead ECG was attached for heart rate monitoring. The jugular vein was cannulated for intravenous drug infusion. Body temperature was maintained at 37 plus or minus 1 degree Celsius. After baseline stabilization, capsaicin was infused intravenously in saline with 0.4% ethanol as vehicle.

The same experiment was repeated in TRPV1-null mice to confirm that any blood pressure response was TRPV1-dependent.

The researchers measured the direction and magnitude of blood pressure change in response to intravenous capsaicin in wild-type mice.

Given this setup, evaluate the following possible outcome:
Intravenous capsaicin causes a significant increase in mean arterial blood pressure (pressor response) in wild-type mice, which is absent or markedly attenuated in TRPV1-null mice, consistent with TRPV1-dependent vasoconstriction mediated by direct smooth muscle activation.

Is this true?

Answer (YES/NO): YES